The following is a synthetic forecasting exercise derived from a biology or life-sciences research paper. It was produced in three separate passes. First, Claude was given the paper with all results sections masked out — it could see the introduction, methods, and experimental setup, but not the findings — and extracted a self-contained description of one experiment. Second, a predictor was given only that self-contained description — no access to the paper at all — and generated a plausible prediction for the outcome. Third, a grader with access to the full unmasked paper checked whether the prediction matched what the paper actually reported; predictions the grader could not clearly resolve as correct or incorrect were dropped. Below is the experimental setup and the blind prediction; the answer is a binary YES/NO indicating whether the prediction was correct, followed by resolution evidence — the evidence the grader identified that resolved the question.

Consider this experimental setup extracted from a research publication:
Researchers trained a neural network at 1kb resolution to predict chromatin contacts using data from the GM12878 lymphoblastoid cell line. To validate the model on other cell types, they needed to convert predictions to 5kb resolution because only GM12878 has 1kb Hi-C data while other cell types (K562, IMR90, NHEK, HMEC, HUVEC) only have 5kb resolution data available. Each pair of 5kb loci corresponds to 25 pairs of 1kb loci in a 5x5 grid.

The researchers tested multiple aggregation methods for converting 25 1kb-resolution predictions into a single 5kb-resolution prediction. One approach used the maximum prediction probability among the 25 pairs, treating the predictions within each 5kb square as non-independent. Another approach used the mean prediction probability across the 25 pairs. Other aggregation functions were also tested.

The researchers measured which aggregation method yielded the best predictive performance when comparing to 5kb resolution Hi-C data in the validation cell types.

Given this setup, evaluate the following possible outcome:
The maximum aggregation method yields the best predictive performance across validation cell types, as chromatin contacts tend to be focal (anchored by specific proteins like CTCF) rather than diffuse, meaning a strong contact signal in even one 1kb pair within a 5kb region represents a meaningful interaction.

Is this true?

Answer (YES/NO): YES